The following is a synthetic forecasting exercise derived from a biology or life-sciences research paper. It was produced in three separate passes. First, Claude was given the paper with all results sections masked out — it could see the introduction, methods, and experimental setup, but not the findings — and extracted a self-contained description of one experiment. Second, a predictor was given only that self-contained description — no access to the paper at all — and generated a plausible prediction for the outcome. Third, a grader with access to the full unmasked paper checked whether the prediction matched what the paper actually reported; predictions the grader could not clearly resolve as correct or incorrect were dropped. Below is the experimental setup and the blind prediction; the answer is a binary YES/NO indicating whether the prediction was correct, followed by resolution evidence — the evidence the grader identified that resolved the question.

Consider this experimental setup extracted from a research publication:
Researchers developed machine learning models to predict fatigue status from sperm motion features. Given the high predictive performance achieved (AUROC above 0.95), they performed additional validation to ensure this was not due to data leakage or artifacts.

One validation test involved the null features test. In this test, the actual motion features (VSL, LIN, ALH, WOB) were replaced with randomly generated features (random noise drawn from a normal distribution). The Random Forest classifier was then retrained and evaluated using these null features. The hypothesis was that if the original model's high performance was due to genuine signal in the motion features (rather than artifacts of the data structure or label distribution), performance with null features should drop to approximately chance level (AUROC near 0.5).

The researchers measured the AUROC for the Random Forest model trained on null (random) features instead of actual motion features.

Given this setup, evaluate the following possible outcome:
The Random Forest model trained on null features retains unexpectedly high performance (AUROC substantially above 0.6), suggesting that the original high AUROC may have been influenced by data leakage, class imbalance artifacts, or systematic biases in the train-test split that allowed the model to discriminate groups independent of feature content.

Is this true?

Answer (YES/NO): NO